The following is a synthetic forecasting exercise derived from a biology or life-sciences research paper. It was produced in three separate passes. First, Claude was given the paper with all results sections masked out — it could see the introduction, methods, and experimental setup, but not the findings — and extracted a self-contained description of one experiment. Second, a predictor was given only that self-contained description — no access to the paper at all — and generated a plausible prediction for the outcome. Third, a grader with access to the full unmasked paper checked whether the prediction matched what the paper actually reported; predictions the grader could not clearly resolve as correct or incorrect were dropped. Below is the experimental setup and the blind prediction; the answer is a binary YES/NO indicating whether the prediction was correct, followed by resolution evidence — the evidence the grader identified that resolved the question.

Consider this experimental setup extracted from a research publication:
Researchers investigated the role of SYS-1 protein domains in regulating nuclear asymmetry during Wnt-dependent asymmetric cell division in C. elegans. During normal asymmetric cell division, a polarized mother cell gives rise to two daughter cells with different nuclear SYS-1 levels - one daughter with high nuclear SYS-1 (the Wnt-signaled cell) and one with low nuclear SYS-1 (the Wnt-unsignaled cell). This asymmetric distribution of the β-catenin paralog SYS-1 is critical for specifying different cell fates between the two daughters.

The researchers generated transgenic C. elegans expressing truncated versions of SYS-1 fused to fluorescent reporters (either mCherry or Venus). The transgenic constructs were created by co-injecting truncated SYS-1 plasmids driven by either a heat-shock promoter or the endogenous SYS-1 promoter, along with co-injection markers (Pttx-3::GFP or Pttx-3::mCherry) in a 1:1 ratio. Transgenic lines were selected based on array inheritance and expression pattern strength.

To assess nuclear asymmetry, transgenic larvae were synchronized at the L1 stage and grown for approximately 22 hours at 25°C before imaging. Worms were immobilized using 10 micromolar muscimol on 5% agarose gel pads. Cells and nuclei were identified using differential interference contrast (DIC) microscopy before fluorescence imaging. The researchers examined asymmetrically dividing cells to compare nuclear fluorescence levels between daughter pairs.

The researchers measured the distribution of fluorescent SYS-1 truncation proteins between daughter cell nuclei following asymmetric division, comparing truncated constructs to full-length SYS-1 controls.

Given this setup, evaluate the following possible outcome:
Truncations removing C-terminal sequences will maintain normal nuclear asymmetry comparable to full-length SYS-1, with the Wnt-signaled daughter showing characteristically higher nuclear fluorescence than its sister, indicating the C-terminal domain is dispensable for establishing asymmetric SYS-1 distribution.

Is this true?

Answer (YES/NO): NO